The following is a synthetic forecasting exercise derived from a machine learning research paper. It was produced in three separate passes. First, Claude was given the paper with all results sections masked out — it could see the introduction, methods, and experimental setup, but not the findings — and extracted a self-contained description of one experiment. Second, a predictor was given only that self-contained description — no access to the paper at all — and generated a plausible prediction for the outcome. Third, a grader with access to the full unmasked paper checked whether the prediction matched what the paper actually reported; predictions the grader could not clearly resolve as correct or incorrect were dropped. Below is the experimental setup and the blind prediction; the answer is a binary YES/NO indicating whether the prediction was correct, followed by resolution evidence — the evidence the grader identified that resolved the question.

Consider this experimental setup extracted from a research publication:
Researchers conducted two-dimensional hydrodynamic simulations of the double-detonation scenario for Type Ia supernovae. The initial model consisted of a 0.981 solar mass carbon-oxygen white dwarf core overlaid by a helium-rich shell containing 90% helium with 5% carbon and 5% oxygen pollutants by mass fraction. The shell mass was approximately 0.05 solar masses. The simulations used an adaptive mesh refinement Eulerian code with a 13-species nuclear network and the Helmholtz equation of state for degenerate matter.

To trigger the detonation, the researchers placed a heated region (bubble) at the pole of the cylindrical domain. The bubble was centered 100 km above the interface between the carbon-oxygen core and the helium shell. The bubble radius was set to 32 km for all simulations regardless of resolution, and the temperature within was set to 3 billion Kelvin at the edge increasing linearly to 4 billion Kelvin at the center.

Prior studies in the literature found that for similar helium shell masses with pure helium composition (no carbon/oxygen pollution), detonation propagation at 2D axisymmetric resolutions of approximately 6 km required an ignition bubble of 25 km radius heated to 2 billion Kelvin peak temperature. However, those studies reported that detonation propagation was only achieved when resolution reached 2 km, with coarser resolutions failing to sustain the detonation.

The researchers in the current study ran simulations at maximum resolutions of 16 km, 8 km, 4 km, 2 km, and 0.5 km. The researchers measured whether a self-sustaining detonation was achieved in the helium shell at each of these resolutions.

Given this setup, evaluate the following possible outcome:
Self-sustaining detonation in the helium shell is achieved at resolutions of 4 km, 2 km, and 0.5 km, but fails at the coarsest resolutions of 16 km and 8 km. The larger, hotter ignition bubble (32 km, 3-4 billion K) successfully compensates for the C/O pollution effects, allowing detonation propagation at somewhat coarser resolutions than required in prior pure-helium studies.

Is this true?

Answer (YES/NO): NO